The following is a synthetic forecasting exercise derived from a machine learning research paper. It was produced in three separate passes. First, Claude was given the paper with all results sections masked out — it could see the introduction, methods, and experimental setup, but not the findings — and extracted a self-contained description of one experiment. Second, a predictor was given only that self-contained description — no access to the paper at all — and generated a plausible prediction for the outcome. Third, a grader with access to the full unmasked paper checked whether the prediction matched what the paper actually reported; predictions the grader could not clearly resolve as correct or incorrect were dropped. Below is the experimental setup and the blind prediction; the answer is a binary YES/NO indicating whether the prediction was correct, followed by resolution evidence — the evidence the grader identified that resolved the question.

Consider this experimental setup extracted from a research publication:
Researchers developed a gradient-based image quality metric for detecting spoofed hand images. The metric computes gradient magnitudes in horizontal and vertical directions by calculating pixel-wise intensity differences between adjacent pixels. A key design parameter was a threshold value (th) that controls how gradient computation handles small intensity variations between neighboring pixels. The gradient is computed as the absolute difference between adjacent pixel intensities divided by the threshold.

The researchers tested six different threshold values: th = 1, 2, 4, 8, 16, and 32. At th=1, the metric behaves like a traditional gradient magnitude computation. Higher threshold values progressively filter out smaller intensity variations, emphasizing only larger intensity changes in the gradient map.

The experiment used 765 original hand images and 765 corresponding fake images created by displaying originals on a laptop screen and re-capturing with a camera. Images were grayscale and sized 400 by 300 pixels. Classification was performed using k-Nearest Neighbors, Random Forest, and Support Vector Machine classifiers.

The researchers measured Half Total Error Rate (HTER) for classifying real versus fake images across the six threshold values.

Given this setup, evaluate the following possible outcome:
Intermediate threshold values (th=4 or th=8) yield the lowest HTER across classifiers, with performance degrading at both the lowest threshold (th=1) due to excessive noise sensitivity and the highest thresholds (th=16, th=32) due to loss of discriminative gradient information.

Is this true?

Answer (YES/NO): YES